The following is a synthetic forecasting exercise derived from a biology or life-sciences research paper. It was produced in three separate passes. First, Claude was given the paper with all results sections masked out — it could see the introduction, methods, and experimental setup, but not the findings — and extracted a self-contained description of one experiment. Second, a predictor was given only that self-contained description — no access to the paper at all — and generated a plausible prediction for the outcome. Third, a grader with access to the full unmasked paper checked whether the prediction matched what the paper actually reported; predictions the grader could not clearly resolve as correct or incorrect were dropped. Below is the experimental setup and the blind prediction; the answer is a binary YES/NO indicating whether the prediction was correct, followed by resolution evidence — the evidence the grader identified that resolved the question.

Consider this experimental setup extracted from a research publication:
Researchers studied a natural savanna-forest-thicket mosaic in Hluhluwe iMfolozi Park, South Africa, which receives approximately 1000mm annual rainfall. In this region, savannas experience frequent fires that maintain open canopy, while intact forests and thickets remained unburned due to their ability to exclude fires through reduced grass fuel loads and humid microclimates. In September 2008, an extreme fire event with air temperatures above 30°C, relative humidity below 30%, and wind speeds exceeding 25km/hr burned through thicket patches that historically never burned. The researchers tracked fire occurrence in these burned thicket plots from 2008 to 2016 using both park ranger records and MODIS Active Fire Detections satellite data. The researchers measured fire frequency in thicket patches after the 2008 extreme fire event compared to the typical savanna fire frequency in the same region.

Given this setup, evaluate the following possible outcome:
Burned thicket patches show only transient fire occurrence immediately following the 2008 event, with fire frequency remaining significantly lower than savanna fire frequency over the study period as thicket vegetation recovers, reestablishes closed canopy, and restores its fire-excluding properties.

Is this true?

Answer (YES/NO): NO